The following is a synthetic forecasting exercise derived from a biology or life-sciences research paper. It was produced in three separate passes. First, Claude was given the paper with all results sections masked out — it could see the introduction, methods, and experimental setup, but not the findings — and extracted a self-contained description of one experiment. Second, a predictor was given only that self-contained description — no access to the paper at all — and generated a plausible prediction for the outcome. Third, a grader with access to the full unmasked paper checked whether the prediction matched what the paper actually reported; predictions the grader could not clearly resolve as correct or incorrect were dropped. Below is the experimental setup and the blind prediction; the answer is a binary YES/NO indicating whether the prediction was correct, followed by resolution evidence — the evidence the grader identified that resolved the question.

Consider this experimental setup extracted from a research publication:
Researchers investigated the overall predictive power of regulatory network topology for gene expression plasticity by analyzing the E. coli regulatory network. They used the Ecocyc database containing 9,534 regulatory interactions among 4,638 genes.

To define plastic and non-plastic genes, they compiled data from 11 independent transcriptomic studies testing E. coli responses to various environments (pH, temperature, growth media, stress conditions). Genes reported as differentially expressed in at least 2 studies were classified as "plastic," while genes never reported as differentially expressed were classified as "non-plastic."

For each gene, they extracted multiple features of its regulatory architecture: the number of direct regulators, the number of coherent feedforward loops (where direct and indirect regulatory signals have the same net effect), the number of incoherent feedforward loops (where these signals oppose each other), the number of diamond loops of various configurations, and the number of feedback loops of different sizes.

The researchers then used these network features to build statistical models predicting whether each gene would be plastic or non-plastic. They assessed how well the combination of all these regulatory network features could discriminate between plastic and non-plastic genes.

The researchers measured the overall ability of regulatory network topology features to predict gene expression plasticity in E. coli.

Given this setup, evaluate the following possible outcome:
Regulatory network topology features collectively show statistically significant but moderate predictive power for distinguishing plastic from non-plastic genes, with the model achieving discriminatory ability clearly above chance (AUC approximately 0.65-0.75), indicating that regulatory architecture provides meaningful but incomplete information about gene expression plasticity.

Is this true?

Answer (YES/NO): NO